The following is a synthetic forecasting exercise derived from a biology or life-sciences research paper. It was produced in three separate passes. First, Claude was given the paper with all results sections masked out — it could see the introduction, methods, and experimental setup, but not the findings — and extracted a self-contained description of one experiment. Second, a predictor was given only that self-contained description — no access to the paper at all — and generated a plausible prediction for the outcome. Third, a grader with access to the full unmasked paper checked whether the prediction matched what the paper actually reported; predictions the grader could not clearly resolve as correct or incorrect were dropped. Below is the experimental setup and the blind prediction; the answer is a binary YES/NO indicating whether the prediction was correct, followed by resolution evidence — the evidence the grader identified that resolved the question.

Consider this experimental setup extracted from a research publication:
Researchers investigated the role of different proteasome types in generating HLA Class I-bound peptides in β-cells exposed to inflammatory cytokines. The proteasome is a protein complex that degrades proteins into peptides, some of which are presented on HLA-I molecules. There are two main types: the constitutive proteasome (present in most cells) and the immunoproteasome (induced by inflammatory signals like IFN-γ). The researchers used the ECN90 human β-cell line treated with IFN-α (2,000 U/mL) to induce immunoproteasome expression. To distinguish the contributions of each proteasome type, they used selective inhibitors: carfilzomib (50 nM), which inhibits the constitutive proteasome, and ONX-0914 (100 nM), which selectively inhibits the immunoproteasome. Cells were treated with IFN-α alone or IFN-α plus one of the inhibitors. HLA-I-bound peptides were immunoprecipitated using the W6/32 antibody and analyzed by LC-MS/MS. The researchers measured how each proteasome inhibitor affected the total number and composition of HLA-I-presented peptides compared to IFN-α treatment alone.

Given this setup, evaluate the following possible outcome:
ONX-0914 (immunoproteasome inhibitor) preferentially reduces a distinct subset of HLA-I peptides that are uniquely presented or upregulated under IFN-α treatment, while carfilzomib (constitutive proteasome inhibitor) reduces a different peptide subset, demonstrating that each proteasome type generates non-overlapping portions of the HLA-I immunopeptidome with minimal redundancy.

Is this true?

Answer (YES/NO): NO